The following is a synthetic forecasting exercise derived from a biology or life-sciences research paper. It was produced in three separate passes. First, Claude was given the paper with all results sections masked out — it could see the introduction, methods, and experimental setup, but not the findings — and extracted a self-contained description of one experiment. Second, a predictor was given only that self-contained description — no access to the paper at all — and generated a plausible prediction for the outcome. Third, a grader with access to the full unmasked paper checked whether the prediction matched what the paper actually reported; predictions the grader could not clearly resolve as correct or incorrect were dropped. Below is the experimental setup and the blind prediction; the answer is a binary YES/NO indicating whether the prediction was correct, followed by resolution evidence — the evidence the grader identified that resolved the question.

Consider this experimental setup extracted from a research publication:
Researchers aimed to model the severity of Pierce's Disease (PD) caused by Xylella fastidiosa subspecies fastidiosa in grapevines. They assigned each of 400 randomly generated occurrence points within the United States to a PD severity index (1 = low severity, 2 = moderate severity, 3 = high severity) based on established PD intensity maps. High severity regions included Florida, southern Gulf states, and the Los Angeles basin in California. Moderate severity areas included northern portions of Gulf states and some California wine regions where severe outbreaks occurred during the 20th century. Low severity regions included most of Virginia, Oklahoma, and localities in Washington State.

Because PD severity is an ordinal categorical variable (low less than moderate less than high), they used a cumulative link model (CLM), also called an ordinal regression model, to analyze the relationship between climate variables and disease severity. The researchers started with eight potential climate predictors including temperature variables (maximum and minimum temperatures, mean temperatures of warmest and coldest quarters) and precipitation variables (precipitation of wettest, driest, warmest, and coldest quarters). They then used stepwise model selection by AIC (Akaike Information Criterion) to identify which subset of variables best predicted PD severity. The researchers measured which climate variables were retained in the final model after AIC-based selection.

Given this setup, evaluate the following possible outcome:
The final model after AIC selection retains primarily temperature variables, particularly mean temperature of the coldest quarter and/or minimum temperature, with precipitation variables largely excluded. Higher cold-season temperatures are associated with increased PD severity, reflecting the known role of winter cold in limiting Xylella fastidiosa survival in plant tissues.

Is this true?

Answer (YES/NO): NO